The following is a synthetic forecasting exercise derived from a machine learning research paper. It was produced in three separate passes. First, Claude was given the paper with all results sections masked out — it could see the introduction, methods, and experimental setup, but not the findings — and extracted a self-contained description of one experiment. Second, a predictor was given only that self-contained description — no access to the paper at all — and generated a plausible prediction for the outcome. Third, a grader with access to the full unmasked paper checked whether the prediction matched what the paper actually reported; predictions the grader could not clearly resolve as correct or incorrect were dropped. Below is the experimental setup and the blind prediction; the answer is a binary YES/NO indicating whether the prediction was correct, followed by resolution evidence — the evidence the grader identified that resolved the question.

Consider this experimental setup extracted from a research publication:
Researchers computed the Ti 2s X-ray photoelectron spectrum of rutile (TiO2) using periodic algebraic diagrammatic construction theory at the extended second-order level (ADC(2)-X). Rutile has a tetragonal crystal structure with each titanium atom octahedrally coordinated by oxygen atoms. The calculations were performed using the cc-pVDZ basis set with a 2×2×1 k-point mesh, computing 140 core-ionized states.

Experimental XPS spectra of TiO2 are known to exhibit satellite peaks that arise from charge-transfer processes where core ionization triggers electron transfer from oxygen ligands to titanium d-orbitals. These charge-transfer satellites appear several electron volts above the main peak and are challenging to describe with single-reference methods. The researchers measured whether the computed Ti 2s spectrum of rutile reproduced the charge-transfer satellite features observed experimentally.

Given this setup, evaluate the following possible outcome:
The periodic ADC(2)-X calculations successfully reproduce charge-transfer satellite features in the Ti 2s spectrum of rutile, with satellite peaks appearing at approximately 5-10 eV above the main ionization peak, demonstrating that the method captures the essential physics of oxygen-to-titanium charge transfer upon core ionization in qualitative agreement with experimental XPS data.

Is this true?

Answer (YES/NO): YES